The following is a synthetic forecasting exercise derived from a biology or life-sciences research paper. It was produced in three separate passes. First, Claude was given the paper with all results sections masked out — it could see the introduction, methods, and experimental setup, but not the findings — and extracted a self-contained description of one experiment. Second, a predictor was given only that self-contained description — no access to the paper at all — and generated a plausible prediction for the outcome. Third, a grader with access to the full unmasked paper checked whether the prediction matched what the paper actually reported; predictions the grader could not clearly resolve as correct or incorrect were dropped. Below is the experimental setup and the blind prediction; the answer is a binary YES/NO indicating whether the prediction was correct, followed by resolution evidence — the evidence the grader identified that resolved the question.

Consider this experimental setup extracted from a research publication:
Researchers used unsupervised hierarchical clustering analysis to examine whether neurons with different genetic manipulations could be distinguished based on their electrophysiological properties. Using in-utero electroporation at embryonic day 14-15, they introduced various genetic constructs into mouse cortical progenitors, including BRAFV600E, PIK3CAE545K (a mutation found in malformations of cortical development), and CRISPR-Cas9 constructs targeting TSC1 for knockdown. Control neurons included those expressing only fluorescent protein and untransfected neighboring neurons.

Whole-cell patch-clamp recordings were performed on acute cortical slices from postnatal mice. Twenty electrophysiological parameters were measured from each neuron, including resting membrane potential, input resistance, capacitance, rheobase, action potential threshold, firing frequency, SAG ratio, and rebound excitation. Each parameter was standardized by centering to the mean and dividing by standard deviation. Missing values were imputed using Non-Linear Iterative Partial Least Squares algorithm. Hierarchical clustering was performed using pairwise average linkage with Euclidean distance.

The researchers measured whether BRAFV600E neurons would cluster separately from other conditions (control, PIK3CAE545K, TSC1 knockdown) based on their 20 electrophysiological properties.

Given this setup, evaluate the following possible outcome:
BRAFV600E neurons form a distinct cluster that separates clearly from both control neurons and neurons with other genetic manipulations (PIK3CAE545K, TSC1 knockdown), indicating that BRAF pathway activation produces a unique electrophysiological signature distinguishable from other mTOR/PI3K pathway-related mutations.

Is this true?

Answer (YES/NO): YES